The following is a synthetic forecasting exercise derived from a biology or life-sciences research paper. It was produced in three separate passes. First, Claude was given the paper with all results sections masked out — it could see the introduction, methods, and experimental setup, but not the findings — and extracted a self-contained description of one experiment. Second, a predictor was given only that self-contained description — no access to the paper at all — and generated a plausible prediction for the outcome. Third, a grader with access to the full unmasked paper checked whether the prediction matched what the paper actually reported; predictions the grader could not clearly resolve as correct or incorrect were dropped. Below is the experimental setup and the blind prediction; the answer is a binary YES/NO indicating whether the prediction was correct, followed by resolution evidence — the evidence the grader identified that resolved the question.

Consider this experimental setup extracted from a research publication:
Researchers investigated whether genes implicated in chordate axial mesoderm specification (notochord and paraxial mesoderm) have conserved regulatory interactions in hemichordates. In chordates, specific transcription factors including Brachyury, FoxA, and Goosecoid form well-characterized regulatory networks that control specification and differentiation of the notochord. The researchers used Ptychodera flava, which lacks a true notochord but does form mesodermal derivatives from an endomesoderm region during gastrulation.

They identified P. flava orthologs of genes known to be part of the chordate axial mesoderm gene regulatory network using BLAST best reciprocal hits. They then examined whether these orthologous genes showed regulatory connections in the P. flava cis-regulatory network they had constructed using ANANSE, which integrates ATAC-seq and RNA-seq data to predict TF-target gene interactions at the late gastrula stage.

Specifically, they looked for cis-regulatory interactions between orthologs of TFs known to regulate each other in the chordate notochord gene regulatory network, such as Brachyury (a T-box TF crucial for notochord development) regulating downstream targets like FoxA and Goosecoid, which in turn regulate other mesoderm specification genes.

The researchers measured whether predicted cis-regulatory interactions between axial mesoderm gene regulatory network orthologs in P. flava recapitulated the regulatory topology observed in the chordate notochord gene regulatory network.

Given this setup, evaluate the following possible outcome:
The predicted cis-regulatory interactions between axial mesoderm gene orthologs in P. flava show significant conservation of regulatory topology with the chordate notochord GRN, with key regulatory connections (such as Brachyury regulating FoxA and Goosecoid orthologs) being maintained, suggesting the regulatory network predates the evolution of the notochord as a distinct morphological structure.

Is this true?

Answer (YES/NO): YES